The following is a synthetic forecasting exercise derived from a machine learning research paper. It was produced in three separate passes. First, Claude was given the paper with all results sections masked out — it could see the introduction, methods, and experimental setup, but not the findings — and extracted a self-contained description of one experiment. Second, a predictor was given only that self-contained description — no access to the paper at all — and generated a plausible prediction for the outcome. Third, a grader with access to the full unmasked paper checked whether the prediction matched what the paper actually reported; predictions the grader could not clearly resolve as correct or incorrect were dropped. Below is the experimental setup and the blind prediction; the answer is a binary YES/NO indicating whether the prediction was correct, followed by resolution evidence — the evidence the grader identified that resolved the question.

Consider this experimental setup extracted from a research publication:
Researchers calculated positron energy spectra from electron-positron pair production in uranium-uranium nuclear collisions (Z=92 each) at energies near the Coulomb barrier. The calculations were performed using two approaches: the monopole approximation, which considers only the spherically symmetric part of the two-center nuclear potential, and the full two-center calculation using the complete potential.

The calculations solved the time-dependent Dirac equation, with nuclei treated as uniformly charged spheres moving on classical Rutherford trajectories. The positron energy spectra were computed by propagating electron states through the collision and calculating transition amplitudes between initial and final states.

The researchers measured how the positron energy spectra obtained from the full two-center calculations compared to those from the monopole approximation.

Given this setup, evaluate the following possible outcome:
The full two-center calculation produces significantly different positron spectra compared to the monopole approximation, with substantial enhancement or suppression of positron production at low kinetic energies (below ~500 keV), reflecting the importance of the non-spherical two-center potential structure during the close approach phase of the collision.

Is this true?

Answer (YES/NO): NO